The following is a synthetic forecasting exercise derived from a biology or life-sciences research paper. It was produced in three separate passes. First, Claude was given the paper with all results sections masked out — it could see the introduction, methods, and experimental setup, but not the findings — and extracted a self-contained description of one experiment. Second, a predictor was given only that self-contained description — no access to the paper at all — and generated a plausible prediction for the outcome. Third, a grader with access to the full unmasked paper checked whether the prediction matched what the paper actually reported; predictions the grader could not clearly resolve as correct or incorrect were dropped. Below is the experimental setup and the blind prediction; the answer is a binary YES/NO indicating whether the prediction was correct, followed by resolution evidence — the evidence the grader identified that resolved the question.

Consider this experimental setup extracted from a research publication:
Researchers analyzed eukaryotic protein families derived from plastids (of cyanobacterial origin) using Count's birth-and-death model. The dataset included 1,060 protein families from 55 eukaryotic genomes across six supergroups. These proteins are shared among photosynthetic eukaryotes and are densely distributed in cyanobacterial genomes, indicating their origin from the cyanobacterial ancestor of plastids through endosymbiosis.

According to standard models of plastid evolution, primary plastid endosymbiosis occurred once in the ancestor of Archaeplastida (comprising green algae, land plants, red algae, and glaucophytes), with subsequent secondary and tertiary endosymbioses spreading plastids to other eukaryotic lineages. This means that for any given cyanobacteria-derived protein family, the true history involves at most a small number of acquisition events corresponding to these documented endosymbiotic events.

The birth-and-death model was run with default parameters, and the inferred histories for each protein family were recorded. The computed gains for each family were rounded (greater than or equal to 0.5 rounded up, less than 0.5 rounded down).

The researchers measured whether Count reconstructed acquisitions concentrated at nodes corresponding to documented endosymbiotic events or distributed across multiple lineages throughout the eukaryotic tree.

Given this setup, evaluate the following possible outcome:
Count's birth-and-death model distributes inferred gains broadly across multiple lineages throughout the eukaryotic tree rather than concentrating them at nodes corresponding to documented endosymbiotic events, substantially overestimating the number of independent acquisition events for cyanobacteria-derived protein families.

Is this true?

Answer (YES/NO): YES